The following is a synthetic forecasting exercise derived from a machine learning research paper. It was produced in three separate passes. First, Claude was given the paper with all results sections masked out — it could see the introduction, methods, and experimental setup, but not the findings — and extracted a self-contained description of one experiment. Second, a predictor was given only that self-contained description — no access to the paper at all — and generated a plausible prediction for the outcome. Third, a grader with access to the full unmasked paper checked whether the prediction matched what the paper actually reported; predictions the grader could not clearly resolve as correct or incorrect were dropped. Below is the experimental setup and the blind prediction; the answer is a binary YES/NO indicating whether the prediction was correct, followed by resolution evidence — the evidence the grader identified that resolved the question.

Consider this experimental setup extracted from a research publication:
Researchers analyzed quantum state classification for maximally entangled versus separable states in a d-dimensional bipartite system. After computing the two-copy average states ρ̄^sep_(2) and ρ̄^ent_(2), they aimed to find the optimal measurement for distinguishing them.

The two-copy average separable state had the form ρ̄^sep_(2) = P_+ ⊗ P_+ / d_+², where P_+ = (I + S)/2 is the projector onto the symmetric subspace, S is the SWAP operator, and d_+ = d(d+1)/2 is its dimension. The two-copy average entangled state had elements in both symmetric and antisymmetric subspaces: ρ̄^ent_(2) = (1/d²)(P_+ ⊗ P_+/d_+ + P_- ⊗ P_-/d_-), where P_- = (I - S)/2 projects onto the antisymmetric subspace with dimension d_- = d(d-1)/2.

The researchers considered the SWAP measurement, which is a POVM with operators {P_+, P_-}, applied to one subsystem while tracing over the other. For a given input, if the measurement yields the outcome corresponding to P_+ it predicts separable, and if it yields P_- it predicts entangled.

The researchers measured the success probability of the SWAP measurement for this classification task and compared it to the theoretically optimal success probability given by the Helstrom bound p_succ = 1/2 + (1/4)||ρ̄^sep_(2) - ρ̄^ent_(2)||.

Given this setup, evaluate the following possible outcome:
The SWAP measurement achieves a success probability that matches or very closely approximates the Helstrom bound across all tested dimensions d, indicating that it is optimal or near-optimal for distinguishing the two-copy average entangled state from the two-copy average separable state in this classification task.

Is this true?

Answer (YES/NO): YES